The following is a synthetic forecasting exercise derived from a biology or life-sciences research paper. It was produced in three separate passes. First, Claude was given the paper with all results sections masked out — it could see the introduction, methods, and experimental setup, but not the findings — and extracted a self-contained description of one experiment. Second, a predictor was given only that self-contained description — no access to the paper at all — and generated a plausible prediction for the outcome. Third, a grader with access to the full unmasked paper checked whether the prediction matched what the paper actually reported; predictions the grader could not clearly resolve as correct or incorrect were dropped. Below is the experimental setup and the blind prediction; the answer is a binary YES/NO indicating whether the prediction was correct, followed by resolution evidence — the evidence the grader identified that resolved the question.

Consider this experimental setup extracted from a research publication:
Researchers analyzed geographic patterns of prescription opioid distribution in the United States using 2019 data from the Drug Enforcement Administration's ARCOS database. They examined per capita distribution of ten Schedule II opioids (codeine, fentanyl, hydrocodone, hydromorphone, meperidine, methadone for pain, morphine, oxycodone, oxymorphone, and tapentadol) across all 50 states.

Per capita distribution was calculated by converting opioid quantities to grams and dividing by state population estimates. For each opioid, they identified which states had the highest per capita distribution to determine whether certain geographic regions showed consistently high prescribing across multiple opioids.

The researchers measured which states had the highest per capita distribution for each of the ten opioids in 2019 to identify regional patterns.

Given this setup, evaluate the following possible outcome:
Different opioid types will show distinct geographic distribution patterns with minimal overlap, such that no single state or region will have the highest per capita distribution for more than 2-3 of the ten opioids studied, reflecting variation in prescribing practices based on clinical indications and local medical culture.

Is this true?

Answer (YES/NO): NO